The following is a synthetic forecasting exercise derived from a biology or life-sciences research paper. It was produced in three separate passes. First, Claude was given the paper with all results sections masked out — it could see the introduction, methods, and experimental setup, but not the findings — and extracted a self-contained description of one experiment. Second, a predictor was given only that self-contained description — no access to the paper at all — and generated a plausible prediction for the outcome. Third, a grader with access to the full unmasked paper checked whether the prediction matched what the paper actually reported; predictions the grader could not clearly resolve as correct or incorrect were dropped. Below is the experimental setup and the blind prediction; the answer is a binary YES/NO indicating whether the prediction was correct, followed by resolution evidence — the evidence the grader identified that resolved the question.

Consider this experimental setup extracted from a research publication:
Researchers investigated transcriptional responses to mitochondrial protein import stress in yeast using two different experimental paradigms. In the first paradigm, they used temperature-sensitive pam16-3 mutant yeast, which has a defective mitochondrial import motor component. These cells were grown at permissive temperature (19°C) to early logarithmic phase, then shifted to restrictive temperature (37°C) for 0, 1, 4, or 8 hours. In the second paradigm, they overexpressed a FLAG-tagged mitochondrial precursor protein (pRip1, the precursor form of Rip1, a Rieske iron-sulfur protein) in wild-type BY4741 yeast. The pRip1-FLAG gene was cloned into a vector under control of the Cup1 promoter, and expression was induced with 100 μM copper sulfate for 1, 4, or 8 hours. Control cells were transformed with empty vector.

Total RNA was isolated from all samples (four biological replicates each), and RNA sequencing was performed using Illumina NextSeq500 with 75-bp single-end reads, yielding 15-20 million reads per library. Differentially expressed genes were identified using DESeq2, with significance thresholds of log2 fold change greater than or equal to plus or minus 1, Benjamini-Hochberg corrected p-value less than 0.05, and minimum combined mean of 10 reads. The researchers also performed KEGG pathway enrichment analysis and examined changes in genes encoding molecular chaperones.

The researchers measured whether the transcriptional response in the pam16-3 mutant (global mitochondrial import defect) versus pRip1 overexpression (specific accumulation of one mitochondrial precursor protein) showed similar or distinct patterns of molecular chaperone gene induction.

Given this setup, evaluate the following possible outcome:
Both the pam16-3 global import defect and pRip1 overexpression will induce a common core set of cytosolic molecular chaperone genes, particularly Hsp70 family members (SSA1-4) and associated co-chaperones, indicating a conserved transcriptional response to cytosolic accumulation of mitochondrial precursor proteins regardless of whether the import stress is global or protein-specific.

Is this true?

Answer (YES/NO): NO